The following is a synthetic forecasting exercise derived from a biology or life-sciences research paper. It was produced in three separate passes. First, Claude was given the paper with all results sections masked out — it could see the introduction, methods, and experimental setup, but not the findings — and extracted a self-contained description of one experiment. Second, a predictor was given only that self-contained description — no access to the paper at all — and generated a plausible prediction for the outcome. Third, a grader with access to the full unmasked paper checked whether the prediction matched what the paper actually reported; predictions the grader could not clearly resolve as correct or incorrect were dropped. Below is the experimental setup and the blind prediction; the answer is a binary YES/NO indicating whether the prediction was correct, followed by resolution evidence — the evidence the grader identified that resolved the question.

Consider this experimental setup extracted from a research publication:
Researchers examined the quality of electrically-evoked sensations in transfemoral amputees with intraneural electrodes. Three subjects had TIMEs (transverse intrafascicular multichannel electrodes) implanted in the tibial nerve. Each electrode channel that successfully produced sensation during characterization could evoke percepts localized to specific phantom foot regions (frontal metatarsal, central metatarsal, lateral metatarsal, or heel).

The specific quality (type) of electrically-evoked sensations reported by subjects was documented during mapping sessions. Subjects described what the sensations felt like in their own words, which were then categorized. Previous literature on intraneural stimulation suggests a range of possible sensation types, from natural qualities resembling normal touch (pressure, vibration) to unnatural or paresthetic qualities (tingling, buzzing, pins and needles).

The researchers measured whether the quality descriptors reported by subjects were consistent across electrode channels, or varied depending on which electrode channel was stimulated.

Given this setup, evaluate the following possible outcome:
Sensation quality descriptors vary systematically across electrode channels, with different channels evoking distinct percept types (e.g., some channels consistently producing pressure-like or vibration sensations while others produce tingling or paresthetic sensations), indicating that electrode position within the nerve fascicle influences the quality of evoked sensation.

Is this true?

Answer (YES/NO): YES